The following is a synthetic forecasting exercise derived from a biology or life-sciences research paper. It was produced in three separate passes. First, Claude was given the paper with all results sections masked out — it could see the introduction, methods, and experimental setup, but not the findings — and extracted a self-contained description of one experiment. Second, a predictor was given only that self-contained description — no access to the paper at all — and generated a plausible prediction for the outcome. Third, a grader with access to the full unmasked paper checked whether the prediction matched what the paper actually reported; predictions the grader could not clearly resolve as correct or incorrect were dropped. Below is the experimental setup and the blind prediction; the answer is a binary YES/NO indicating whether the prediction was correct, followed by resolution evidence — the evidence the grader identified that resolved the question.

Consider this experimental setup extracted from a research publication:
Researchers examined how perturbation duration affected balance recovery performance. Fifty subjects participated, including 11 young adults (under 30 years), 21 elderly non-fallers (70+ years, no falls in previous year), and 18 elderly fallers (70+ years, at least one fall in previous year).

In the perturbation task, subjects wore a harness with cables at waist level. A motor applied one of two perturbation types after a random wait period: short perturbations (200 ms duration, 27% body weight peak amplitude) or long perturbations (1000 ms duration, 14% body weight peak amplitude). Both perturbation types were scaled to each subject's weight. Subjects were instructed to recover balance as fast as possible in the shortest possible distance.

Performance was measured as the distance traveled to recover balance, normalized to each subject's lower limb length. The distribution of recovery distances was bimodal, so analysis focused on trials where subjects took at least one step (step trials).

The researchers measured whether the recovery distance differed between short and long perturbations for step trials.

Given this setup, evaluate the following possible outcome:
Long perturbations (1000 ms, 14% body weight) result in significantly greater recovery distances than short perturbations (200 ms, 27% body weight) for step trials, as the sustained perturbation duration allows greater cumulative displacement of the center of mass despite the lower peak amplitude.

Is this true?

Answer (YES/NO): NO